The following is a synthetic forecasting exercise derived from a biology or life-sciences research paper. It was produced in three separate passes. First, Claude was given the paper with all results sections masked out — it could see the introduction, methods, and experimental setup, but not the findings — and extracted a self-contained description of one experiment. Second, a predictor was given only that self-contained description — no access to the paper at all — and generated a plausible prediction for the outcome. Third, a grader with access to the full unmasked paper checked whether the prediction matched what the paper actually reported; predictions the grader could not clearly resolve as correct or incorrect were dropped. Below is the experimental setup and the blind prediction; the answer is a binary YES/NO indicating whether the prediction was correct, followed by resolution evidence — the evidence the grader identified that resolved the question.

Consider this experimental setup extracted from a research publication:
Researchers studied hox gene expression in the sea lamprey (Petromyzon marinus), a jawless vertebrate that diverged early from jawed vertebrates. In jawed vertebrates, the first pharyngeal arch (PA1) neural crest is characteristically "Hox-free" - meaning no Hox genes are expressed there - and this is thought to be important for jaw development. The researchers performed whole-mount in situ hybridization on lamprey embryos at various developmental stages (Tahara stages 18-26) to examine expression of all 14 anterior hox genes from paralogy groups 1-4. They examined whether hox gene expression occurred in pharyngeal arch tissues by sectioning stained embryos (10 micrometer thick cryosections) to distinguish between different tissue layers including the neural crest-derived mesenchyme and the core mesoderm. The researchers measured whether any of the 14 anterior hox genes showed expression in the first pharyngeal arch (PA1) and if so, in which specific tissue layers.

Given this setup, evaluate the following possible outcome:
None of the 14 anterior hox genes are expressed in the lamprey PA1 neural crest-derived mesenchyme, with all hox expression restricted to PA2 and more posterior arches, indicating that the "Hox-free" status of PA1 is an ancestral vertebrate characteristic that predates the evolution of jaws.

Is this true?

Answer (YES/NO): NO